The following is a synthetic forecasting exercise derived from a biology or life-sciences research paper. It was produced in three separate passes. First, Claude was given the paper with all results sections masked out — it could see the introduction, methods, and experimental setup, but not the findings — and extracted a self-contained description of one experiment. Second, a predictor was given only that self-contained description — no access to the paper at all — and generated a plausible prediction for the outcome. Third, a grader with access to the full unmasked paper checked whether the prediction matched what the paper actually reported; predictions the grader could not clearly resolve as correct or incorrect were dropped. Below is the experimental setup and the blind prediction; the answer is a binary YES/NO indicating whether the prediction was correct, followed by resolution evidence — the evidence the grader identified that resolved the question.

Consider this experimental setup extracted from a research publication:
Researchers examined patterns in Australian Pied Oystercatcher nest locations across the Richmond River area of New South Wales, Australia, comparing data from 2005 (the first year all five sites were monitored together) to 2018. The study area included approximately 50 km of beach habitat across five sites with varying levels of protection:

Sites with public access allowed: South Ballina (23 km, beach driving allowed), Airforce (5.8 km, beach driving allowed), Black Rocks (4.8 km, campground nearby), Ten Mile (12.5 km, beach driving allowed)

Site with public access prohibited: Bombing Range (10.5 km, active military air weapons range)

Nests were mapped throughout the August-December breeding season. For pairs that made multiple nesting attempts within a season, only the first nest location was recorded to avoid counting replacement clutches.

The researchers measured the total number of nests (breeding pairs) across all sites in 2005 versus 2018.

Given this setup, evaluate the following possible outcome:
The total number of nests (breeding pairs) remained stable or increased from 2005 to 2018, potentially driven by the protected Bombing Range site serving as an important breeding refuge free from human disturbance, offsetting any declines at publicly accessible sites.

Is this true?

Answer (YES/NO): NO